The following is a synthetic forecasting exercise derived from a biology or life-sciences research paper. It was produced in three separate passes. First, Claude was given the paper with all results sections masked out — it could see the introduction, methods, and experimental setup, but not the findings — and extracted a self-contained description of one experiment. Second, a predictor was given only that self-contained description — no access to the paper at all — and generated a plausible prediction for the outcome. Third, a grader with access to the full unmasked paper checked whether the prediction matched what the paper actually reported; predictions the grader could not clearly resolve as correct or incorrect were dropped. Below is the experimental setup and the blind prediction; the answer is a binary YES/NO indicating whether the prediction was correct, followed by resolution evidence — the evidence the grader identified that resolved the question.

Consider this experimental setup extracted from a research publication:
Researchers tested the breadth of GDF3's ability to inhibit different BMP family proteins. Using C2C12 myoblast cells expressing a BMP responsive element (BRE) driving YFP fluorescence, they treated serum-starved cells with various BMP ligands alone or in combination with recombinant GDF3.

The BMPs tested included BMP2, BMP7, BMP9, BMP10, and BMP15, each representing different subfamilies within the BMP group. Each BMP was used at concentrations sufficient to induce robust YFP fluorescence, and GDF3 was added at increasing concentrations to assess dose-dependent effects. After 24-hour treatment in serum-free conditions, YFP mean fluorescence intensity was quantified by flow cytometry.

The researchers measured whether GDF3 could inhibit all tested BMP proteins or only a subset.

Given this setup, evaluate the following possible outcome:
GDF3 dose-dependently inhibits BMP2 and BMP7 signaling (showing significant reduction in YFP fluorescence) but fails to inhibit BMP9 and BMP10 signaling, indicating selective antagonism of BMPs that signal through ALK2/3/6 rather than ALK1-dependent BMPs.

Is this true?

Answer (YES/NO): NO